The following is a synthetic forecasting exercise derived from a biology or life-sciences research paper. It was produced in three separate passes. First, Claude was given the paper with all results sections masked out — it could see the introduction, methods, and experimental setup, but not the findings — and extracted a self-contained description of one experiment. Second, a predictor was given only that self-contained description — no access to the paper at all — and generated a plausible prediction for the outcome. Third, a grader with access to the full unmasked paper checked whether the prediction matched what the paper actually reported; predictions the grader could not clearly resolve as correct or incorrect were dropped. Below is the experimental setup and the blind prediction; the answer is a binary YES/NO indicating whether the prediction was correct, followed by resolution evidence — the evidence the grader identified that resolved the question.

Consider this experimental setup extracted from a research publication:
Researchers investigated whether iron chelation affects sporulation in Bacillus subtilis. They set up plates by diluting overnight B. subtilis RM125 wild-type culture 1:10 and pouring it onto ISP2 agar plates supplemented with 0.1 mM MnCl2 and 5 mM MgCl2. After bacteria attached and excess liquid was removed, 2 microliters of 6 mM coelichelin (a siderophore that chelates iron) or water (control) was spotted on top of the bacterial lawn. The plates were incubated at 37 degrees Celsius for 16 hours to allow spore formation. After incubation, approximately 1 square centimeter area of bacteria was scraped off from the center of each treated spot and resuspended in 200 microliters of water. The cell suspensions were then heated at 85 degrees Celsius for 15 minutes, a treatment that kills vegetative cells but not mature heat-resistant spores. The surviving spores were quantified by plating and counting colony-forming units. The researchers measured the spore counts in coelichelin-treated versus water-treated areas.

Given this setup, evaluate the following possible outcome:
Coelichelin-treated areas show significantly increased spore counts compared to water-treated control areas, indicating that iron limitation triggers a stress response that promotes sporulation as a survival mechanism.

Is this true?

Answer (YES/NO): NO